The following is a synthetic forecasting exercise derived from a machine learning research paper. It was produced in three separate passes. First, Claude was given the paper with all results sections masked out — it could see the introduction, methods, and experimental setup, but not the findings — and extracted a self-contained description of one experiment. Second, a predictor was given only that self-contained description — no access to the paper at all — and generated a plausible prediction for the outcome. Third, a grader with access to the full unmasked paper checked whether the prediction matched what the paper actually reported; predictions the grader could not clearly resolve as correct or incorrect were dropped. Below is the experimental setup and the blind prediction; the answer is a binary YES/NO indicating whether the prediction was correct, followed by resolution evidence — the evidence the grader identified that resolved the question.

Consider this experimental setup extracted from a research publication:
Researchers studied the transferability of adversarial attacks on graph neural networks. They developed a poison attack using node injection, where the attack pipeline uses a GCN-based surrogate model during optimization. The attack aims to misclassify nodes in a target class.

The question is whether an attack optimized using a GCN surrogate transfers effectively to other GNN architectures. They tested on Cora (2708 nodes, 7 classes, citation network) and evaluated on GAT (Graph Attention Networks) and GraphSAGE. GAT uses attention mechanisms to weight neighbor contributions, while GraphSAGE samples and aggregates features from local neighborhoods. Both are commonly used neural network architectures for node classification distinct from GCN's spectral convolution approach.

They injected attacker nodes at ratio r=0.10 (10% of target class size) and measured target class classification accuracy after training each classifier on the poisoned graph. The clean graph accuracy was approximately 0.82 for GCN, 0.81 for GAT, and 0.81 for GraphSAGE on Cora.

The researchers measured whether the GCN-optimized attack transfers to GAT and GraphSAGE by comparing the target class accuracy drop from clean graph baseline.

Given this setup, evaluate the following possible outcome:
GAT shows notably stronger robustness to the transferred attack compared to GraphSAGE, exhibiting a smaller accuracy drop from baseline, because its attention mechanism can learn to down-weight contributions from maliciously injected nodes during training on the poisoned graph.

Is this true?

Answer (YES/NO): NO